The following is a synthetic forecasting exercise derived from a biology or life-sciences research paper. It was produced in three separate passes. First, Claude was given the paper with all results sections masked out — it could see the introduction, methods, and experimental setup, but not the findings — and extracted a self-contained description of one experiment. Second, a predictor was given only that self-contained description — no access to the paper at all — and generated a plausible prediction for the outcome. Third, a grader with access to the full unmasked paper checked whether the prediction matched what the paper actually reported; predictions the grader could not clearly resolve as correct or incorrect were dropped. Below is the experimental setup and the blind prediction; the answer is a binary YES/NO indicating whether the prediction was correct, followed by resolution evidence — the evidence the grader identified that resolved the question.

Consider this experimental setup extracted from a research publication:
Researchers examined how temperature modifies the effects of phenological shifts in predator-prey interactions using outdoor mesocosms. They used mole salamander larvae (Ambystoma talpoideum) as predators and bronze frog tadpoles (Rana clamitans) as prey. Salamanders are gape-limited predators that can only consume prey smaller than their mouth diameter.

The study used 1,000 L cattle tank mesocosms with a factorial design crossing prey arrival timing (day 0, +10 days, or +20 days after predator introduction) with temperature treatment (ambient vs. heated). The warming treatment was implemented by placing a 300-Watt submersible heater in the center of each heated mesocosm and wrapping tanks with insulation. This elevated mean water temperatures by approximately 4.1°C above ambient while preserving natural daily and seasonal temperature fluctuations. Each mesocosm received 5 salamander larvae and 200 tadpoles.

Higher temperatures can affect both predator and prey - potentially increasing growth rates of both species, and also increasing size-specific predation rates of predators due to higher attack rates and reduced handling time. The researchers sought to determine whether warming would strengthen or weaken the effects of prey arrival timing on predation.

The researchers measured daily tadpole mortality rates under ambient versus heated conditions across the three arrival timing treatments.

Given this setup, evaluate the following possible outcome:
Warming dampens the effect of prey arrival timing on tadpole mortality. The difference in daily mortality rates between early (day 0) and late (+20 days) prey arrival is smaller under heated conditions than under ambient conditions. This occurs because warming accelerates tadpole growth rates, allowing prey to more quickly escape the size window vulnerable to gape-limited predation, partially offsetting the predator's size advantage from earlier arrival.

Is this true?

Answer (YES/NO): NO